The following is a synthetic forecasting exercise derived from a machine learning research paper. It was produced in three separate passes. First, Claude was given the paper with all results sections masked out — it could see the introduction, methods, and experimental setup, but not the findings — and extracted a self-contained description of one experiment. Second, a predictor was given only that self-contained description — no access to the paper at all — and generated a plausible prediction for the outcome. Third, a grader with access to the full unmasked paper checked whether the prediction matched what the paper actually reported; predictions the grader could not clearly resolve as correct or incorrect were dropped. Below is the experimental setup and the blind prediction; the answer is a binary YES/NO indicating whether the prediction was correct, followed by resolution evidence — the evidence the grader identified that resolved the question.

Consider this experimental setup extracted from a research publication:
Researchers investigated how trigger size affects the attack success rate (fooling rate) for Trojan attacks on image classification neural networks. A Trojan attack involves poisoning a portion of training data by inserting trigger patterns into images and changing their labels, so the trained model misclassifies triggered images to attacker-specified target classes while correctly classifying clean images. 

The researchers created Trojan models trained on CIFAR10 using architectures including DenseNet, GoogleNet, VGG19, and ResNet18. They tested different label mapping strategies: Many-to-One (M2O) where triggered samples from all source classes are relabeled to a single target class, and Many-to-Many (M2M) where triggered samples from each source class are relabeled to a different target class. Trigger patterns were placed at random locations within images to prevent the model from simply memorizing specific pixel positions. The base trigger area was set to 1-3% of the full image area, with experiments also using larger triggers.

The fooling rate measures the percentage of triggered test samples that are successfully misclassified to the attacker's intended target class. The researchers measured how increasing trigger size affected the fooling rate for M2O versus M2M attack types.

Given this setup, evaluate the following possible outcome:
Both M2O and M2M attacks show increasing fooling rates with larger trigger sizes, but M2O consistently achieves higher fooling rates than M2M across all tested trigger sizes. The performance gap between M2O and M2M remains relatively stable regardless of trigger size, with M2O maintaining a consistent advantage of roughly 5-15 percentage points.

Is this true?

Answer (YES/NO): NO